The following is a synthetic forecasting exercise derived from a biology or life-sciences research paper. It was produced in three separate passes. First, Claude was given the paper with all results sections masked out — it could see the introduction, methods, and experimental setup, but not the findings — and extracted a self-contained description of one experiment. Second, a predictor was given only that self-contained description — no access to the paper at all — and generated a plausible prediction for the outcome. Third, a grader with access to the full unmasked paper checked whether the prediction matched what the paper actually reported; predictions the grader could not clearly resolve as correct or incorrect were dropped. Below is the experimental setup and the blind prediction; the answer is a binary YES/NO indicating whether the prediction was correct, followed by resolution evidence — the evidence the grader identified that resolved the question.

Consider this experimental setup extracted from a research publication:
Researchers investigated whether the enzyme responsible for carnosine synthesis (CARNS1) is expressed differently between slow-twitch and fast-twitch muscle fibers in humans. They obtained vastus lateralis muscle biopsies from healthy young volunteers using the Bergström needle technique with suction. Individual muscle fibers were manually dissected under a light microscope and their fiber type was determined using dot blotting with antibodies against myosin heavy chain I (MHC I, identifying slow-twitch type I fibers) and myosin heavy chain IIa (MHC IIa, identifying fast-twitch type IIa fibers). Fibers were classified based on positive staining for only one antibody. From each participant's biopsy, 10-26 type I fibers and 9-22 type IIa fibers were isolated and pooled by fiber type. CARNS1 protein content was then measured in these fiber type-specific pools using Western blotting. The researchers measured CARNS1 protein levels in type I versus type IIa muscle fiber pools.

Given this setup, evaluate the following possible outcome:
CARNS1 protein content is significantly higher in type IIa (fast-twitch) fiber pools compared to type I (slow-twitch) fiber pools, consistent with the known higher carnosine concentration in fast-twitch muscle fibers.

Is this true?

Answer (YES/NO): YES